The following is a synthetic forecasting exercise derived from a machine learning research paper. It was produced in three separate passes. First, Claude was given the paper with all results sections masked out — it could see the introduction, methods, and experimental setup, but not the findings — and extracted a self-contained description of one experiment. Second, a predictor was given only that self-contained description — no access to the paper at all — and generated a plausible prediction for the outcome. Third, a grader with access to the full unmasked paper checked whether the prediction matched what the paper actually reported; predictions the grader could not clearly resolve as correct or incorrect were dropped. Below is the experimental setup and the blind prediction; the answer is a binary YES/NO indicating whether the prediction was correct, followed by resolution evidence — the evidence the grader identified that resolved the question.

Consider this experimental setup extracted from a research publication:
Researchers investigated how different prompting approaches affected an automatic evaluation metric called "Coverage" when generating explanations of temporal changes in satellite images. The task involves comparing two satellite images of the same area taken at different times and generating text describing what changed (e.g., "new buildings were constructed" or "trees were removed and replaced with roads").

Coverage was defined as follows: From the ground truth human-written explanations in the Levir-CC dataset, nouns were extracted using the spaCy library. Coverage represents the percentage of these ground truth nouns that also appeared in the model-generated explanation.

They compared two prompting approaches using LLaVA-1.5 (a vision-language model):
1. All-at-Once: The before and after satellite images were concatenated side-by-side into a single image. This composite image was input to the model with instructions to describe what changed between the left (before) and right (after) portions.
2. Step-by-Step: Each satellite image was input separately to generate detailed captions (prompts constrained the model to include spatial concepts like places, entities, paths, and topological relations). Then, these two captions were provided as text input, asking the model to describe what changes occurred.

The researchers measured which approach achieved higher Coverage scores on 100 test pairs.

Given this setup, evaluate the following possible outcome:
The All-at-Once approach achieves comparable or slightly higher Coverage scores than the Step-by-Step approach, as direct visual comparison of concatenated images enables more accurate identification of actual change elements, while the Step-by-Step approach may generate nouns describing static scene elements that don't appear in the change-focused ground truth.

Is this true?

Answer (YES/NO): NO